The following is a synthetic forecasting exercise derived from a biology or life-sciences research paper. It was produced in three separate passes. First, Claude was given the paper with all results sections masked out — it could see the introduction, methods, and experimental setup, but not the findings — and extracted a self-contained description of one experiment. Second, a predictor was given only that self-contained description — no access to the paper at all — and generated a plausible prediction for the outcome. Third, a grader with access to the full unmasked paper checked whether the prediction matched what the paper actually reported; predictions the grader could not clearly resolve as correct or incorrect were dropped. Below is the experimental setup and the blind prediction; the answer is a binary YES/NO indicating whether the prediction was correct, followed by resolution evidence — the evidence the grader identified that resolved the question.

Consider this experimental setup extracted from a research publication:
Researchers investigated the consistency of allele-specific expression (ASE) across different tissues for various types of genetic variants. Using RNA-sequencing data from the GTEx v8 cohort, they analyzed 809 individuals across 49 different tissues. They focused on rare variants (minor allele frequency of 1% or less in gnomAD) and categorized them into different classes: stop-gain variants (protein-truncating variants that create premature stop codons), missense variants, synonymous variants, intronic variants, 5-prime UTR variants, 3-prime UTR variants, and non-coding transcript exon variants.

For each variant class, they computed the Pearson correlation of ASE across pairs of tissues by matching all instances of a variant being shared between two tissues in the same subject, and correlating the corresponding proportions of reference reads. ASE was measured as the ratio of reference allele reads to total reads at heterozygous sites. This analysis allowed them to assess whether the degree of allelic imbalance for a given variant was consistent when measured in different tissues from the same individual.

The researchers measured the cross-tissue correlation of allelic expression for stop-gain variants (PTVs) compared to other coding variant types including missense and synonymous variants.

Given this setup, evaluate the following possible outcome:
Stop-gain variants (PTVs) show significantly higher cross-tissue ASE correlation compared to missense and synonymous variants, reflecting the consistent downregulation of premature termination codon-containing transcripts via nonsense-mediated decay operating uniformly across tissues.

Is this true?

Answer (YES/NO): YES